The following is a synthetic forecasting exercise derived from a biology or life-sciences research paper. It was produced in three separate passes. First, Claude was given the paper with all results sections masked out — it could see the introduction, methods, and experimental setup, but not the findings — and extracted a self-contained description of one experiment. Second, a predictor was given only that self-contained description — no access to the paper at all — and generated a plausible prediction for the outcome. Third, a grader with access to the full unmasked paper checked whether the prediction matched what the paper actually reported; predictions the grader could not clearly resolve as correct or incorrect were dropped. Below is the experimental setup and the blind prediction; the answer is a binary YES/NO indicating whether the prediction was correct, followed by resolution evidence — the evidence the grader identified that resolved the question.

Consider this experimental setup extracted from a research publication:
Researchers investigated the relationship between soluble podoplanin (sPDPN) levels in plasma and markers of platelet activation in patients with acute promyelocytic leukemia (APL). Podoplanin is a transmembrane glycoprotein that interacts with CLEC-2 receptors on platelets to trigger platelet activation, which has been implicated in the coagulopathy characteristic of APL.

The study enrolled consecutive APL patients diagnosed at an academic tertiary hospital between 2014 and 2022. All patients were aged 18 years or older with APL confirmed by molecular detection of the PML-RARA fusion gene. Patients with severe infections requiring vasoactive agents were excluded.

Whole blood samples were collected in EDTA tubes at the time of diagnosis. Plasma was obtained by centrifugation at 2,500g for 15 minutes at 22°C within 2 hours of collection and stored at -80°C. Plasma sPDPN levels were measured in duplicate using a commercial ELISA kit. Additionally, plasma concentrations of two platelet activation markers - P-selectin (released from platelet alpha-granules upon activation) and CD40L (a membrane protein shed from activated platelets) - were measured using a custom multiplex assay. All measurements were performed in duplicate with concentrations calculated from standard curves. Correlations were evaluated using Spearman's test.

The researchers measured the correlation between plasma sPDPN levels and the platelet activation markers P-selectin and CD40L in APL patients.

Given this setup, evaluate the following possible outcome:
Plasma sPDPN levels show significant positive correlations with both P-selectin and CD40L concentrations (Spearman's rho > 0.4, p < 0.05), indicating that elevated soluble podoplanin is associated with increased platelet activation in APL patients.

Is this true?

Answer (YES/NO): NO